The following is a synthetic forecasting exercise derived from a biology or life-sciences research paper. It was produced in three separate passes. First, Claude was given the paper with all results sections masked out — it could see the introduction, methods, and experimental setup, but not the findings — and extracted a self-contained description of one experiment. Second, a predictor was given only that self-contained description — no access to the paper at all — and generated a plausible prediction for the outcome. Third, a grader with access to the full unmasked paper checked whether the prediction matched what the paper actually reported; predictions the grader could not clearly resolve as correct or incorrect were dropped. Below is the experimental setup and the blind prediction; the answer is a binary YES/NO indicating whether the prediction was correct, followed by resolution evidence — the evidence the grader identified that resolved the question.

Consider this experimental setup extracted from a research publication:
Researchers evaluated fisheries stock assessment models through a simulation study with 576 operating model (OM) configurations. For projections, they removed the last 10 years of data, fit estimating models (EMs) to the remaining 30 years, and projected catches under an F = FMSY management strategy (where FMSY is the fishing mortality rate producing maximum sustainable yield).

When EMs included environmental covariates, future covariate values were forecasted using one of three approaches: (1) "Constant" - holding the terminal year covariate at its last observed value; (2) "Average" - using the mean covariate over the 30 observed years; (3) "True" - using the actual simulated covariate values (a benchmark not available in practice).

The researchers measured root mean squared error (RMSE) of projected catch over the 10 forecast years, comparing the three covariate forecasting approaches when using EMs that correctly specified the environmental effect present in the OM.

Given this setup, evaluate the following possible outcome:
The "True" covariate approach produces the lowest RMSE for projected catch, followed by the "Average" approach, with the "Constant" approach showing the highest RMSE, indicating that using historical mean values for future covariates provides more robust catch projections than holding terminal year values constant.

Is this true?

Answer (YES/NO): NO